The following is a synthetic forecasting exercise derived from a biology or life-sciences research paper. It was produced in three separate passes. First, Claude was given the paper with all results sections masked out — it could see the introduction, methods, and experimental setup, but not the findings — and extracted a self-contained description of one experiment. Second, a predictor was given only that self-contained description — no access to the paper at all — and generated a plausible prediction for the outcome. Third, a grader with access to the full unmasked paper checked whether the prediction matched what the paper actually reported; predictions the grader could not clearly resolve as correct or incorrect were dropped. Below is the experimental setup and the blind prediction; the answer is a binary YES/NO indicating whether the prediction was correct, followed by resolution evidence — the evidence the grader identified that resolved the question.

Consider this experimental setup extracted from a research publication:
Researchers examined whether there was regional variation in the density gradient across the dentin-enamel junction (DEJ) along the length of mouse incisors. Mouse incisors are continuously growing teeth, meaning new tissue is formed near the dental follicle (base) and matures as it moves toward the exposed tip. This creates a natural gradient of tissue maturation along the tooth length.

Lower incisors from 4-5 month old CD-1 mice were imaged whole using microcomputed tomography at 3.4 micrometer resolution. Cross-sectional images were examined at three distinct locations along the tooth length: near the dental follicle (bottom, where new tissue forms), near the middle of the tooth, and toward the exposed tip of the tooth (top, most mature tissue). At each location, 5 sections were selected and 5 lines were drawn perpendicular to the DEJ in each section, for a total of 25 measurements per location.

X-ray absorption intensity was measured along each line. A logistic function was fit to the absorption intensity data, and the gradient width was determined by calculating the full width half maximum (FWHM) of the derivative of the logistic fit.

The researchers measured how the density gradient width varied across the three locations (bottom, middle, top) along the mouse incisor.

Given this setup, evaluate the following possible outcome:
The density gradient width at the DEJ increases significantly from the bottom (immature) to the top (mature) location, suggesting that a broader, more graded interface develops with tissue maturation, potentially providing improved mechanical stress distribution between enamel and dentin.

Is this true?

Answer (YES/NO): NO